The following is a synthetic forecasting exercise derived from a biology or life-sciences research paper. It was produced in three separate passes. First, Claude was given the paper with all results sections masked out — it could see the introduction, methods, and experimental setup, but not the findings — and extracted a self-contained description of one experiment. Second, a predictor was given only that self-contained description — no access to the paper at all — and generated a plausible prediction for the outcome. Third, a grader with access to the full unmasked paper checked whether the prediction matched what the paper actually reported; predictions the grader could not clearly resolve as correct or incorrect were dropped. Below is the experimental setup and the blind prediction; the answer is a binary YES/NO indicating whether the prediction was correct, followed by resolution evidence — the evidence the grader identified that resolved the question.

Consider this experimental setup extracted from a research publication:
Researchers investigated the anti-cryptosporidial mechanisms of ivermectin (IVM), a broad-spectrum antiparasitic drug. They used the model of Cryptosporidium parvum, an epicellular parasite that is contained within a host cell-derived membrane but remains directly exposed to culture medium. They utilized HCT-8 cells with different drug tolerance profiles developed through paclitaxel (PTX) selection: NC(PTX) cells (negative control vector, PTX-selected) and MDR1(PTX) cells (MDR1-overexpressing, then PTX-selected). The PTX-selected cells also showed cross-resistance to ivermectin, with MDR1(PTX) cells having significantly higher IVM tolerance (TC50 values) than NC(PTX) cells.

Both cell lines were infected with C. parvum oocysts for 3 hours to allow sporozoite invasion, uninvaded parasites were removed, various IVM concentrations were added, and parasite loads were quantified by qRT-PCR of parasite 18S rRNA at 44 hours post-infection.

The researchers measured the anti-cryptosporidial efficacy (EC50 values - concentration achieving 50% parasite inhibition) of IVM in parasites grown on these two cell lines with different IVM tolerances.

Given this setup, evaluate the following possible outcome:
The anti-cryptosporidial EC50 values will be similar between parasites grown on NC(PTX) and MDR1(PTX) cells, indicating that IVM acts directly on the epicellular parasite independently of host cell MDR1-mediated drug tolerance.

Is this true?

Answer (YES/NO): NO